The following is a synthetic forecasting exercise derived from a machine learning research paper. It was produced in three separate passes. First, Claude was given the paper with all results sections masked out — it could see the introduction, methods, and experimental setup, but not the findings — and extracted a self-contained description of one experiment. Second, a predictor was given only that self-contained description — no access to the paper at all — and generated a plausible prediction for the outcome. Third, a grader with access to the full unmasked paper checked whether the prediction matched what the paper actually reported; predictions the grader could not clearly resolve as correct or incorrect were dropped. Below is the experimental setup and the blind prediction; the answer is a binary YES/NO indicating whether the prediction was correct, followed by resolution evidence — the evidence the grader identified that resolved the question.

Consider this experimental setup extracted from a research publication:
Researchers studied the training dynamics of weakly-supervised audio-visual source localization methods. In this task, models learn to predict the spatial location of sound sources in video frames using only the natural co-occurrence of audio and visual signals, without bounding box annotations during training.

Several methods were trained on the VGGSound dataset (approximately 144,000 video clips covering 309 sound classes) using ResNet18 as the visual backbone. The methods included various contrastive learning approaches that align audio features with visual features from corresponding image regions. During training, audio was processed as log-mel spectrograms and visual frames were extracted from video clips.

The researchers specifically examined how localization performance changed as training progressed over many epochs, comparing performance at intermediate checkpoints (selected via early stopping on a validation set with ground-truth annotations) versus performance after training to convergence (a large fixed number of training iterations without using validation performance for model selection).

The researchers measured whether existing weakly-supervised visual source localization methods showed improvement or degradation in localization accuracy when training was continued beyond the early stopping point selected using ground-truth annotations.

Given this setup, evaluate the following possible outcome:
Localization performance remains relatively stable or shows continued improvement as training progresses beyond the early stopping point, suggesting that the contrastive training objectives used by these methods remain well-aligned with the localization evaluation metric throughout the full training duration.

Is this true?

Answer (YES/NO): NO